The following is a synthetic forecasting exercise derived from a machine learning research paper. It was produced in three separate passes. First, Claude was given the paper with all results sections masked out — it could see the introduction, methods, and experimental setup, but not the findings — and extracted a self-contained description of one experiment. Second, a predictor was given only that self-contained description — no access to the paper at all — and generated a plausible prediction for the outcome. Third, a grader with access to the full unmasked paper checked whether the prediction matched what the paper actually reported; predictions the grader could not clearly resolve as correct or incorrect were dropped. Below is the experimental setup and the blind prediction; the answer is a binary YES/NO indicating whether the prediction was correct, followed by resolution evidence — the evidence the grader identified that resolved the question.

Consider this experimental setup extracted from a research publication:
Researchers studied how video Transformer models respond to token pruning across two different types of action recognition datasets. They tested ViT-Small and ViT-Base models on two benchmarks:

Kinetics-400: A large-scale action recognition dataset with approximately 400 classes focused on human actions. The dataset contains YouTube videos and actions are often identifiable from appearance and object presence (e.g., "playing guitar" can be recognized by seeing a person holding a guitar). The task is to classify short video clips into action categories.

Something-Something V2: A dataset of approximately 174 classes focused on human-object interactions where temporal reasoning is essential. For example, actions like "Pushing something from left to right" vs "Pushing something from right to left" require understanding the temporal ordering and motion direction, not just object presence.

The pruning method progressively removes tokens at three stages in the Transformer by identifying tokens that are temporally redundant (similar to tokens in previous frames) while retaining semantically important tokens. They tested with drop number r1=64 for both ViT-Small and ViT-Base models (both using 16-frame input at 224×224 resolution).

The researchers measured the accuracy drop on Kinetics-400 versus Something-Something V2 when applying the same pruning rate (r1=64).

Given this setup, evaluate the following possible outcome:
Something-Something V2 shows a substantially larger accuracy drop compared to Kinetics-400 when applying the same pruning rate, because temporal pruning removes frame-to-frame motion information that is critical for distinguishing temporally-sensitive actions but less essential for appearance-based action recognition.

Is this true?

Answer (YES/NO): NO